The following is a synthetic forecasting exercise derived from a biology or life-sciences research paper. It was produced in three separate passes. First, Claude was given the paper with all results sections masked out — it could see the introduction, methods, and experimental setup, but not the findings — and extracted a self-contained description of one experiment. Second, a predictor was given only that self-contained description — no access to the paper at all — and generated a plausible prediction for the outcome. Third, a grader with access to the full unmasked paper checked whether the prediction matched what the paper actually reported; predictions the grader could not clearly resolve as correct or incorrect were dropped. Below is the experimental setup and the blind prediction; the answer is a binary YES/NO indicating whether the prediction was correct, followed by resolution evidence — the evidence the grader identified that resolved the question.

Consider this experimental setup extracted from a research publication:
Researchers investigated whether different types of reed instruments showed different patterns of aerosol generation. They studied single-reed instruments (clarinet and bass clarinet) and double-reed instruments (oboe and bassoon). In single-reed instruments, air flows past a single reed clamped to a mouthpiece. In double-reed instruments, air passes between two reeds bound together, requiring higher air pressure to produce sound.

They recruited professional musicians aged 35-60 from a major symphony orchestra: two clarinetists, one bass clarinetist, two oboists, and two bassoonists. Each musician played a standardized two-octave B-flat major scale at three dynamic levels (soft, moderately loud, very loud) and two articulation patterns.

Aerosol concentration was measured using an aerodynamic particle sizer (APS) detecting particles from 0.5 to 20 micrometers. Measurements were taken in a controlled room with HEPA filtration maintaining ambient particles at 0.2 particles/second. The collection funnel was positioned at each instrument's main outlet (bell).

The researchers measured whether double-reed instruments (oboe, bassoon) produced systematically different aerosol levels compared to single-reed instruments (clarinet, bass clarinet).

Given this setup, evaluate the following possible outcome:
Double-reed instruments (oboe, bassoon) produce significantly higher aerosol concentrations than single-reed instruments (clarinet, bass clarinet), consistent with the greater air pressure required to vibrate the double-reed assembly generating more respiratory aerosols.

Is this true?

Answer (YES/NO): NO